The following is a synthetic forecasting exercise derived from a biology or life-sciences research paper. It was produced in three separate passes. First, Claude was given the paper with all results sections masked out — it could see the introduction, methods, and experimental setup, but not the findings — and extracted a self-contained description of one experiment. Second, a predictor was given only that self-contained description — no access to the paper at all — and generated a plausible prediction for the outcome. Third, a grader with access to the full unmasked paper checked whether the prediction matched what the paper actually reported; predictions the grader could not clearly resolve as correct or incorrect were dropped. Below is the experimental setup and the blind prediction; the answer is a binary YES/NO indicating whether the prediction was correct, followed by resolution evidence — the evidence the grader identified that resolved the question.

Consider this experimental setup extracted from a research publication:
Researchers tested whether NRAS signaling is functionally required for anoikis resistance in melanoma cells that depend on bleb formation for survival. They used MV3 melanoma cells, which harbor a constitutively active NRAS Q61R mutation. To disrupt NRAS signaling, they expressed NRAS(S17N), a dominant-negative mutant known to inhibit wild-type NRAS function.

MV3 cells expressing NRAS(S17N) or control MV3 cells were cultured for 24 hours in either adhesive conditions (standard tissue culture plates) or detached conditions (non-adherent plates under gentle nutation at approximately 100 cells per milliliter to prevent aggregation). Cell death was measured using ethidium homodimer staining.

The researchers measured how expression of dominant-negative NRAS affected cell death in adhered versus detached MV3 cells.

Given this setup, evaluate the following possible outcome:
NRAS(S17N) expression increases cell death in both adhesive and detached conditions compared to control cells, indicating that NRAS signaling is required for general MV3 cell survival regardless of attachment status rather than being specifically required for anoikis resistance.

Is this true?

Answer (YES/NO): NO